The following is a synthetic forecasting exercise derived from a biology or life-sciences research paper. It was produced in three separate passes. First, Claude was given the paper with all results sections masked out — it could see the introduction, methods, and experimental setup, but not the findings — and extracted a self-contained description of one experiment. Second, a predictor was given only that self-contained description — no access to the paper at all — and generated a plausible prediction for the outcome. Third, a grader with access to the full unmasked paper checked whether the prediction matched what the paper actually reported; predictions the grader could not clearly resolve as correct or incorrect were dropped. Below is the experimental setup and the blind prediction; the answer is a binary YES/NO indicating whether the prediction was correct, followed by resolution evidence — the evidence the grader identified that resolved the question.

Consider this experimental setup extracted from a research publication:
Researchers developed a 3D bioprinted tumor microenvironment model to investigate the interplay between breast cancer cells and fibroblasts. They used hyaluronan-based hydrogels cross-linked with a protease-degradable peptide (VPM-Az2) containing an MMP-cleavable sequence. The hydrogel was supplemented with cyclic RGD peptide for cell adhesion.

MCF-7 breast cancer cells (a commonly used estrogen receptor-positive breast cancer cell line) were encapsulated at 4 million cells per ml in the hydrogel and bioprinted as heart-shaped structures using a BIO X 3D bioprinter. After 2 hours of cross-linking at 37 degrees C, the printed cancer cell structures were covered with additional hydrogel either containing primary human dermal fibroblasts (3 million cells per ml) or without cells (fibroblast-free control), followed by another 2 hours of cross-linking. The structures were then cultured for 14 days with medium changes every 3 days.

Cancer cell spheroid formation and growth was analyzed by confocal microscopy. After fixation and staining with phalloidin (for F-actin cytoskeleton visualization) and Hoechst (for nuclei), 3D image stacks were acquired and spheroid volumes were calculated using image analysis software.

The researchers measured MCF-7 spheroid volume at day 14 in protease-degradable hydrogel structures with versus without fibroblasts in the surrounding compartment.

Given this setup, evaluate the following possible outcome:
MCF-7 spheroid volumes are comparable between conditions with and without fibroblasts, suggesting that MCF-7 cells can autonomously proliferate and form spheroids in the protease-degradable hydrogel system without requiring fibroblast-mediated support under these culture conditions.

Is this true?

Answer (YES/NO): NO